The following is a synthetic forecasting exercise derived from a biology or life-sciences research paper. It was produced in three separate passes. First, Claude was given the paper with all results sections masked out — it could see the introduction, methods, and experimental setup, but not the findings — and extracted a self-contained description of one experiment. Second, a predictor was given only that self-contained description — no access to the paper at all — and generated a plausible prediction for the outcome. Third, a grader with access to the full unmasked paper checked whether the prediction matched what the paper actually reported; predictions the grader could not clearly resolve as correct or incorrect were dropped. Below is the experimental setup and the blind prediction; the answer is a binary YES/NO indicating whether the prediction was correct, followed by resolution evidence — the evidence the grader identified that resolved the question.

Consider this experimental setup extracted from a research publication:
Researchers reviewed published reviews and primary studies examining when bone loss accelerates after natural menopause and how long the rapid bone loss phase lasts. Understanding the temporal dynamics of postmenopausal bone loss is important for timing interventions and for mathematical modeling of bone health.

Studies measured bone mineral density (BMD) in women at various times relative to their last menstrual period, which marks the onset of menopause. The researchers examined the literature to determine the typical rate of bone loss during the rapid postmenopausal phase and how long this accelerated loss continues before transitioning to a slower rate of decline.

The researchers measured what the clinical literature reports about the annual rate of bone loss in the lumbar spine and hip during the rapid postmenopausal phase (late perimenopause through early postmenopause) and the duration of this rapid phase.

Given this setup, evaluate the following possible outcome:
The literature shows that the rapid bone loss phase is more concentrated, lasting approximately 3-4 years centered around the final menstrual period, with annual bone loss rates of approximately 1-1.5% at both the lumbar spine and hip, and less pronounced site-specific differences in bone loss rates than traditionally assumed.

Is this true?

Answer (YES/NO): NO